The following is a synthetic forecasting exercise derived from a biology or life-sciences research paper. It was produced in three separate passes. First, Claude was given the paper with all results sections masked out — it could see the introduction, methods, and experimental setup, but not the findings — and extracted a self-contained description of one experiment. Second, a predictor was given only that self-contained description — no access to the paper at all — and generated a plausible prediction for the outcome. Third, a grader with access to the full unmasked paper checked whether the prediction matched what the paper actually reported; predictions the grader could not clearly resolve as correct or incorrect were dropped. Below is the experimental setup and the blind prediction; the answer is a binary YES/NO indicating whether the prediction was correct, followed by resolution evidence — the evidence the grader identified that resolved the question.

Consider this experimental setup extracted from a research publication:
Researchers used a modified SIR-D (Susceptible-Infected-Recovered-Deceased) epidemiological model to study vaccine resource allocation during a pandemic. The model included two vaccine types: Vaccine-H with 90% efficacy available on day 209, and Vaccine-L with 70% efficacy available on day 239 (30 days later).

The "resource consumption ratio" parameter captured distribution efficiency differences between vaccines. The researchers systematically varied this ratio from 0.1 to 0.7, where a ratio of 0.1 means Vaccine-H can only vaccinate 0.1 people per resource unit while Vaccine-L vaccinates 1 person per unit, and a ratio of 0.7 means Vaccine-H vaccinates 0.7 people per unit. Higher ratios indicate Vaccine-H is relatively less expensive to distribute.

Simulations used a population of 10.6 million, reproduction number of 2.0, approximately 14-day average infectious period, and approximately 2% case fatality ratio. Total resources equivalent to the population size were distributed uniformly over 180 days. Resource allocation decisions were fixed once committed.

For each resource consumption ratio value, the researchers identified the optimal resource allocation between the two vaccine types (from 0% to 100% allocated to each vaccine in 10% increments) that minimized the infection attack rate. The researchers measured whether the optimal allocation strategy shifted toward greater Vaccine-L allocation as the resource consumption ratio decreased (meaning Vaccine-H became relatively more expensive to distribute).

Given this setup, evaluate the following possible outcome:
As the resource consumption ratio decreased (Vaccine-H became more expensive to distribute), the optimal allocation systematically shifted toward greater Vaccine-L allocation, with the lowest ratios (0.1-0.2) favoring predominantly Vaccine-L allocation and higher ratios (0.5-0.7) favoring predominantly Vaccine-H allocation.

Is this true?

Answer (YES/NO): YES